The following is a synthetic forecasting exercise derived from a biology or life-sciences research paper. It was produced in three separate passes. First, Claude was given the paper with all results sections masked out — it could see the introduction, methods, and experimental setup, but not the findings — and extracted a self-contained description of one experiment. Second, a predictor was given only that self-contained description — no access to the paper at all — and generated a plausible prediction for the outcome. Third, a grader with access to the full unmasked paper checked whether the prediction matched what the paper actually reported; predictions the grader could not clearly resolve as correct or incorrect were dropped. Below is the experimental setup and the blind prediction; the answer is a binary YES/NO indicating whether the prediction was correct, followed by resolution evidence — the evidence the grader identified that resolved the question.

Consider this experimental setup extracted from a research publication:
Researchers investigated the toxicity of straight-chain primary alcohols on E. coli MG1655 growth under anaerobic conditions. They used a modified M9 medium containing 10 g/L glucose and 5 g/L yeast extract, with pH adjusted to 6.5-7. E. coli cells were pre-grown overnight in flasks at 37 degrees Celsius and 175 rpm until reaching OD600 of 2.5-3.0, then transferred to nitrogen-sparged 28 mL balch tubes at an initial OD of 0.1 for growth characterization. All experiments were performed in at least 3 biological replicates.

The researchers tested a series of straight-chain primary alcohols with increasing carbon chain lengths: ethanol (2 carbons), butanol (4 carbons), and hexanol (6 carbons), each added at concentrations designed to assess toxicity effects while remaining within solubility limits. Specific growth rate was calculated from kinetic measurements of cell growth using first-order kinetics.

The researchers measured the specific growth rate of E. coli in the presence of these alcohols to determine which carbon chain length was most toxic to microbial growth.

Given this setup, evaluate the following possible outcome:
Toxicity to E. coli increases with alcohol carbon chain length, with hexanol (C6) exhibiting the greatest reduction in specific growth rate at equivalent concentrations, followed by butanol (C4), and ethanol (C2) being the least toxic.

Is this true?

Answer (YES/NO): YES